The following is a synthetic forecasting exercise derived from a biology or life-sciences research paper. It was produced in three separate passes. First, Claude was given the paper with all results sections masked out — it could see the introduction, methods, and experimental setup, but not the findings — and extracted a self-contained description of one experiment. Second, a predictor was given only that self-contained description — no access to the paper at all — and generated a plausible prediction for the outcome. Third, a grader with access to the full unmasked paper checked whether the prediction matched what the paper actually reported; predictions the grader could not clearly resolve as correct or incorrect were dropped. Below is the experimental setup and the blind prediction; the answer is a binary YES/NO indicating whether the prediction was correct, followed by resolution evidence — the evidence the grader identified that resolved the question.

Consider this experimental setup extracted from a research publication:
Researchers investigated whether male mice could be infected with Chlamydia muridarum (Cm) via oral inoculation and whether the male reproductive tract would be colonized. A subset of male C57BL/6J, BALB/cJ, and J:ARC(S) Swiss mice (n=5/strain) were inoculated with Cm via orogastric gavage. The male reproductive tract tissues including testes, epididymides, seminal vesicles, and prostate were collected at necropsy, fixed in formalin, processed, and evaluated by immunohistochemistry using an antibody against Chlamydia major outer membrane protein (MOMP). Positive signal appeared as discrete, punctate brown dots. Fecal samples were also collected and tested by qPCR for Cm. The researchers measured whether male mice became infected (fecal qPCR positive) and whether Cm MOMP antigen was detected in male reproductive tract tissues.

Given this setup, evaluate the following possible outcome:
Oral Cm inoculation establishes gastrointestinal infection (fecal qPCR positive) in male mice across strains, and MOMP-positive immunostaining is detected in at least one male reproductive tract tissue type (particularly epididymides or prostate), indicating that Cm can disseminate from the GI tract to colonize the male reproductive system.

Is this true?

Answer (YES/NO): NO